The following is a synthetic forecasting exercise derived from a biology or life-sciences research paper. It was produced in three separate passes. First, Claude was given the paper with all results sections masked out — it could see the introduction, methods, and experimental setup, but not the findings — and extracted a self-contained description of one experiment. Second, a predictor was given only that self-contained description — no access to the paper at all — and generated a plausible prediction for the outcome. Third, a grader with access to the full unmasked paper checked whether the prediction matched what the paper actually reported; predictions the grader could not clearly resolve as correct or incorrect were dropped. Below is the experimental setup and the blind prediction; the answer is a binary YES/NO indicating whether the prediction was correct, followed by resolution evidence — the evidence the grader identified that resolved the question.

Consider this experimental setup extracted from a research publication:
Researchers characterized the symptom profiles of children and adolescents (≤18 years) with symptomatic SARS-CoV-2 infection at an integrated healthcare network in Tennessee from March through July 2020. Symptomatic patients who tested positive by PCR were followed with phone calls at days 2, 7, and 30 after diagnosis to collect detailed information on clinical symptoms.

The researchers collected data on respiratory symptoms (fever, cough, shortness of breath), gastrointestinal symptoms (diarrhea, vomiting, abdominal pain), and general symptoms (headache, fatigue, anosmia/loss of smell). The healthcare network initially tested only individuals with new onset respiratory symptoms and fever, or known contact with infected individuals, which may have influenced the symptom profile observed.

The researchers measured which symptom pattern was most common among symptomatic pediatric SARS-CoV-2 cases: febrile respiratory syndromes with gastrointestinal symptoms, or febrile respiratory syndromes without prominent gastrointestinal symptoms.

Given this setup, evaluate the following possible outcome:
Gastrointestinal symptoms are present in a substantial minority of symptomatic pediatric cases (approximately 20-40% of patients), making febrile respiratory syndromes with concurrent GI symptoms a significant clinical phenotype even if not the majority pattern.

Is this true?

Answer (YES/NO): NO